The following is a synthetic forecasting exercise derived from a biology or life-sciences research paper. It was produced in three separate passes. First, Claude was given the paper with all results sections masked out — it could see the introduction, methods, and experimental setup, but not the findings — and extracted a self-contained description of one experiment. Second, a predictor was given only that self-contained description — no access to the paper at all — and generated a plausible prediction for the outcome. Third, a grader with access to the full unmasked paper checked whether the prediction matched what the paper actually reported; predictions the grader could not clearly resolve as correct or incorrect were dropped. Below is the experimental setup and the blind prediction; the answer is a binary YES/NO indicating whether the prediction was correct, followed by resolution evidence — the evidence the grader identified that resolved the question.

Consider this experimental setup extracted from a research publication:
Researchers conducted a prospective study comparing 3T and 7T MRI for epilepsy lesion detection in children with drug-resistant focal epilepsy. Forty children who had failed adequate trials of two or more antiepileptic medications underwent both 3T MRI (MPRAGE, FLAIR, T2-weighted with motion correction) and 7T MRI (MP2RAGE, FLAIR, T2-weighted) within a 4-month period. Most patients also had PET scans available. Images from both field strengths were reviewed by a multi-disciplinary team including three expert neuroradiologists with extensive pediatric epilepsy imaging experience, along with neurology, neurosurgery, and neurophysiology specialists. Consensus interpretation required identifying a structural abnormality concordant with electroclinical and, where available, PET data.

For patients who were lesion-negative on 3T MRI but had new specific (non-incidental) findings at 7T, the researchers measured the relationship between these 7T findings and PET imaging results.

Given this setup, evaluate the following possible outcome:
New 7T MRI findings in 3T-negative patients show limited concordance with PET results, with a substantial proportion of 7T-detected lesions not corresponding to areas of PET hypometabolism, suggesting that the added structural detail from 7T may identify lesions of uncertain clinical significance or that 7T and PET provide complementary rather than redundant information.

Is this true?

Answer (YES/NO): NO